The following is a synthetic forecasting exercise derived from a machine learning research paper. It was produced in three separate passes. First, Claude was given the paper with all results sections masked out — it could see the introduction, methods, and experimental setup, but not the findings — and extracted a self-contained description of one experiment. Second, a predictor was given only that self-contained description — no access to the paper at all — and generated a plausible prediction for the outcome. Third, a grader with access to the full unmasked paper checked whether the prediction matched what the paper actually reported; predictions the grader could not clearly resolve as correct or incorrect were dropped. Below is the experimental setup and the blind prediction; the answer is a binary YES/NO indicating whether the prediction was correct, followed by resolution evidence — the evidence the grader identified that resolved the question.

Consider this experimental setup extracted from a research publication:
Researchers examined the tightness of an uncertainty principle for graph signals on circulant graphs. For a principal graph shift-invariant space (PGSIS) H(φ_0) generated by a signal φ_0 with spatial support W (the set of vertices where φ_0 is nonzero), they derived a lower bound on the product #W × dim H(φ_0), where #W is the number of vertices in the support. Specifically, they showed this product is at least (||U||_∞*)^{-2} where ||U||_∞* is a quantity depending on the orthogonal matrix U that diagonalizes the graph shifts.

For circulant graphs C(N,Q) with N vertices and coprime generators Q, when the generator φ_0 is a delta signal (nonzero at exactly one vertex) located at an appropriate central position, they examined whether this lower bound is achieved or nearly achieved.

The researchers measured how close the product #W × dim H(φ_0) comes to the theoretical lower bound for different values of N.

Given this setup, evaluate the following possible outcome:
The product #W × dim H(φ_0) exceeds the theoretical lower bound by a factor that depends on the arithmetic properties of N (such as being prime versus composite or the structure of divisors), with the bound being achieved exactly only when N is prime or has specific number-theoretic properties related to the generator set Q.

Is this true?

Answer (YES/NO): NO